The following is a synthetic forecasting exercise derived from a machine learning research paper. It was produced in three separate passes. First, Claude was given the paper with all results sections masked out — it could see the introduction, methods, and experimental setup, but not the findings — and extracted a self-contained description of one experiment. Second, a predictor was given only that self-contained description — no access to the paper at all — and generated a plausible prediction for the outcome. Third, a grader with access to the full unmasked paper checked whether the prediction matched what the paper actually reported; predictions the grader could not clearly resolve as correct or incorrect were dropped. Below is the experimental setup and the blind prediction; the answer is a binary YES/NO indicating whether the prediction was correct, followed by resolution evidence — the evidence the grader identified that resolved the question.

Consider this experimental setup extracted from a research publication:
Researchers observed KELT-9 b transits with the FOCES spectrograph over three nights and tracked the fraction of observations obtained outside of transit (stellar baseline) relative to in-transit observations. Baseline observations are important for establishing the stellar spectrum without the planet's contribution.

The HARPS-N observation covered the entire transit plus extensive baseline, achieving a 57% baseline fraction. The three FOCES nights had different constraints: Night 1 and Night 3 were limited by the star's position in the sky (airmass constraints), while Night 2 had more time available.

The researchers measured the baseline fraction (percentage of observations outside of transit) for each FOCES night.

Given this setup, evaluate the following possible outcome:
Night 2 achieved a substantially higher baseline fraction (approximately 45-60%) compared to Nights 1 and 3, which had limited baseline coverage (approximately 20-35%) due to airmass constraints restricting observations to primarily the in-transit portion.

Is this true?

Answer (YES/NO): NO